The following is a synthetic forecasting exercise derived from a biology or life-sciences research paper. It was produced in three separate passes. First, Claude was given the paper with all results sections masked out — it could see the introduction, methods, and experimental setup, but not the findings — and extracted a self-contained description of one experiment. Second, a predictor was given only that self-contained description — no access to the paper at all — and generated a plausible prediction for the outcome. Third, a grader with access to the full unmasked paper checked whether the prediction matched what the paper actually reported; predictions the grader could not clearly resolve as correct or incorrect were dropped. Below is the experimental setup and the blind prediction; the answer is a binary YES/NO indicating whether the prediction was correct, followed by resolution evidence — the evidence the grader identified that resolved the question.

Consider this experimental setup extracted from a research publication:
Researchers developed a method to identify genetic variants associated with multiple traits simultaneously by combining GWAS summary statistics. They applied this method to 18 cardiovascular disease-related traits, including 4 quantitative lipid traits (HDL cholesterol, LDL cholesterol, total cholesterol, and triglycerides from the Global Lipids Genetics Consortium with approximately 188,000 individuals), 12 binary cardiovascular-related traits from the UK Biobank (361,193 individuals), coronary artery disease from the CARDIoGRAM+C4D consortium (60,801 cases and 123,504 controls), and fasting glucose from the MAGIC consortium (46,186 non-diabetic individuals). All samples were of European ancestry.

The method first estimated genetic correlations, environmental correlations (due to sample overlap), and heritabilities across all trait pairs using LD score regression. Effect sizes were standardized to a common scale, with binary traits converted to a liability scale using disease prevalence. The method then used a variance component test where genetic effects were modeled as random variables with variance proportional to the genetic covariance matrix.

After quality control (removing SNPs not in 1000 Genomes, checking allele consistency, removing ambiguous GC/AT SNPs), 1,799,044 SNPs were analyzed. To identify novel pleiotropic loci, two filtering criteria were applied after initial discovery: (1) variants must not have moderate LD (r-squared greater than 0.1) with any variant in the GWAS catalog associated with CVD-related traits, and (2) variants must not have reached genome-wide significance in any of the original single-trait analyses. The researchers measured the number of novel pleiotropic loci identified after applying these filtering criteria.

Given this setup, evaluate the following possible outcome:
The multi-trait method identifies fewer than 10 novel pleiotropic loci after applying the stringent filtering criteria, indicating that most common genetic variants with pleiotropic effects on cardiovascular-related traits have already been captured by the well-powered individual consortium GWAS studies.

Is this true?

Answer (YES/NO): NO